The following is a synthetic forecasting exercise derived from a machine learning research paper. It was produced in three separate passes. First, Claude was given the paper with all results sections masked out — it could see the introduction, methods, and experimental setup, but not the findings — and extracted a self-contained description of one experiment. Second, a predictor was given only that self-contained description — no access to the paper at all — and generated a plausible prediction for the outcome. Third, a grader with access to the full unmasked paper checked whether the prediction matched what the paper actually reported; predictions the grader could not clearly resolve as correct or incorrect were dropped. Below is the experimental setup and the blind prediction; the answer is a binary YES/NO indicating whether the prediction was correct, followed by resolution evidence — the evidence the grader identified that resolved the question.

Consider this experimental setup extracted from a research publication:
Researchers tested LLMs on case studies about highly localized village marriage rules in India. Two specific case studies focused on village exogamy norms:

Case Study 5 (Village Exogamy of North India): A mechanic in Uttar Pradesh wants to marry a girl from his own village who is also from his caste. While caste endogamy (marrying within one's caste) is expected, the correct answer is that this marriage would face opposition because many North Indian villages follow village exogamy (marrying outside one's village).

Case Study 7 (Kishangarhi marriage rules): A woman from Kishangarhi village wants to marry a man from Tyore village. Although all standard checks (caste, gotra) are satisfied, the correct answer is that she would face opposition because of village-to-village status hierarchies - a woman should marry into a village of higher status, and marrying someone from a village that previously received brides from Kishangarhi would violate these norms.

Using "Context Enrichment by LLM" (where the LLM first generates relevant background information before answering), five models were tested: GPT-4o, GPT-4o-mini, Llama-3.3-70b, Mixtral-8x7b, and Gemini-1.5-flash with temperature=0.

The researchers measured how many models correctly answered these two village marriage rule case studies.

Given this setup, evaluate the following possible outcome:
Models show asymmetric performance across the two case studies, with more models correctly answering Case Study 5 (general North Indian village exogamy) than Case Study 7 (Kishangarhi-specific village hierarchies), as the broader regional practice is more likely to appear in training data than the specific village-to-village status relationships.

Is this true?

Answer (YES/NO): NO